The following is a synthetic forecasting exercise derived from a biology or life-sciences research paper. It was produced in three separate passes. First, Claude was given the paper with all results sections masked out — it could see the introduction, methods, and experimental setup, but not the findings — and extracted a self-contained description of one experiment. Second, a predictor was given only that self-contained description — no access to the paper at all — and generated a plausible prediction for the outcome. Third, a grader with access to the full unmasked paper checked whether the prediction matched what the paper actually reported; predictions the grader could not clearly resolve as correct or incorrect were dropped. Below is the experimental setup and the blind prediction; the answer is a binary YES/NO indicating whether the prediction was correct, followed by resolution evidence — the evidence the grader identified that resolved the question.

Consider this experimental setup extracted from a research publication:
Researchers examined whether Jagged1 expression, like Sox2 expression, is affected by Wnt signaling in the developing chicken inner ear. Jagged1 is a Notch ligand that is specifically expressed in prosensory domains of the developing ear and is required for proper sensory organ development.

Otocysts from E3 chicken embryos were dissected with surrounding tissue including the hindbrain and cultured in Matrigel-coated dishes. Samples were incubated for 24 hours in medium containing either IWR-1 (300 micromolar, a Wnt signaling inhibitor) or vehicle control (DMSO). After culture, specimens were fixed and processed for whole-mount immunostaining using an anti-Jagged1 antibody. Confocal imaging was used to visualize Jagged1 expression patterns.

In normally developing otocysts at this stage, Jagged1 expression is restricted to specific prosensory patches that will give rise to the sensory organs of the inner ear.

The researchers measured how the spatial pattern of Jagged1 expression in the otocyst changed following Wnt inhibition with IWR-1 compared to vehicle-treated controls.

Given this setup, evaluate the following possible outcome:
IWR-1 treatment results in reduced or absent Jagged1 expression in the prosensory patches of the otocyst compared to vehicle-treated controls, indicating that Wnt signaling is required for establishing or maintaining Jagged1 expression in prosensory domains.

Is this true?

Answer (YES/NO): NO